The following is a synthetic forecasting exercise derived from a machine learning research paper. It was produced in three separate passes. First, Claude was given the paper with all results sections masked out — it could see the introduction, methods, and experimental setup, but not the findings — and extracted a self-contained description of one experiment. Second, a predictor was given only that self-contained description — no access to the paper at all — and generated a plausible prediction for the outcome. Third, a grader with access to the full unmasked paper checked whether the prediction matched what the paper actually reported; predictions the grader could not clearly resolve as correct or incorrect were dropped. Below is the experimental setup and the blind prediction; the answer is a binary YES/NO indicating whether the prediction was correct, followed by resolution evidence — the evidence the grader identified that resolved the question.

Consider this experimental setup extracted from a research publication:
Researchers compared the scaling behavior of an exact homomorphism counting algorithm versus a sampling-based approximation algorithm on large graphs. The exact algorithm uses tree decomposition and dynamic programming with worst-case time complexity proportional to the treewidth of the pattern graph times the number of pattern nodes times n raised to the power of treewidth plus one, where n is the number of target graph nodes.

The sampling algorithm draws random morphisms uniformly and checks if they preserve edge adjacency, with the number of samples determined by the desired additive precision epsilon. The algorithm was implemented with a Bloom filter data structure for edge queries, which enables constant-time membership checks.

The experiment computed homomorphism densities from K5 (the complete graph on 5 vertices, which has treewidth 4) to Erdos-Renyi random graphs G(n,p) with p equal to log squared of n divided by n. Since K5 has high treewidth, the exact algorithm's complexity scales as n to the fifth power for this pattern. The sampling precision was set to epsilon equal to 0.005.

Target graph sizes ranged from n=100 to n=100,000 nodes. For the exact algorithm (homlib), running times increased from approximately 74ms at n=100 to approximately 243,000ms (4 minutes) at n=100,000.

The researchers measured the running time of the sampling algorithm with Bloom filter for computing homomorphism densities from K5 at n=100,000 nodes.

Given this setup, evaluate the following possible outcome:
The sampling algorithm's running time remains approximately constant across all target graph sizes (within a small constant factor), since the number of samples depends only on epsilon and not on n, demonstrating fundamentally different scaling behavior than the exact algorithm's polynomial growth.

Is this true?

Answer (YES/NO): YES